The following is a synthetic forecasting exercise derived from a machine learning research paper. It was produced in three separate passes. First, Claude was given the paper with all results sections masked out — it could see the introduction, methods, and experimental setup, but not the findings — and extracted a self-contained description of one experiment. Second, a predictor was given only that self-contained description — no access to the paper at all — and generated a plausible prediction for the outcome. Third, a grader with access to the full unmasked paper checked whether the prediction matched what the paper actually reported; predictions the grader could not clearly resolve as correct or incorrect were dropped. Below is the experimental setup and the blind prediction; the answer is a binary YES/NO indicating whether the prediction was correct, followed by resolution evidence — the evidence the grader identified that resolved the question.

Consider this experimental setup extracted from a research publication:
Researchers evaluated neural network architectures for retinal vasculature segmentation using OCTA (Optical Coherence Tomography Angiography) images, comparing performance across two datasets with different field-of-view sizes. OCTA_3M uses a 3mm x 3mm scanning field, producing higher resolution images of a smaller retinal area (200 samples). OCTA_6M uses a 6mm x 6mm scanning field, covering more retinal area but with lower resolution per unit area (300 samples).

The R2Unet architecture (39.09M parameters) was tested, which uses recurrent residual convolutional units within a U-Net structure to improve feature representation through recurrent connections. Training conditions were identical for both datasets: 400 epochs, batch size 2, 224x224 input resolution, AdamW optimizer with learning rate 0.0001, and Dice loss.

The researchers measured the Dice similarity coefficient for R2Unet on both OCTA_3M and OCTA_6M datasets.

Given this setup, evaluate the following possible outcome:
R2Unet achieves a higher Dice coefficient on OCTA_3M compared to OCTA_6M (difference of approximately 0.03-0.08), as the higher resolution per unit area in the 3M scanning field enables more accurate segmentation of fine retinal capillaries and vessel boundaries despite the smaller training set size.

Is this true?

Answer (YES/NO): NO